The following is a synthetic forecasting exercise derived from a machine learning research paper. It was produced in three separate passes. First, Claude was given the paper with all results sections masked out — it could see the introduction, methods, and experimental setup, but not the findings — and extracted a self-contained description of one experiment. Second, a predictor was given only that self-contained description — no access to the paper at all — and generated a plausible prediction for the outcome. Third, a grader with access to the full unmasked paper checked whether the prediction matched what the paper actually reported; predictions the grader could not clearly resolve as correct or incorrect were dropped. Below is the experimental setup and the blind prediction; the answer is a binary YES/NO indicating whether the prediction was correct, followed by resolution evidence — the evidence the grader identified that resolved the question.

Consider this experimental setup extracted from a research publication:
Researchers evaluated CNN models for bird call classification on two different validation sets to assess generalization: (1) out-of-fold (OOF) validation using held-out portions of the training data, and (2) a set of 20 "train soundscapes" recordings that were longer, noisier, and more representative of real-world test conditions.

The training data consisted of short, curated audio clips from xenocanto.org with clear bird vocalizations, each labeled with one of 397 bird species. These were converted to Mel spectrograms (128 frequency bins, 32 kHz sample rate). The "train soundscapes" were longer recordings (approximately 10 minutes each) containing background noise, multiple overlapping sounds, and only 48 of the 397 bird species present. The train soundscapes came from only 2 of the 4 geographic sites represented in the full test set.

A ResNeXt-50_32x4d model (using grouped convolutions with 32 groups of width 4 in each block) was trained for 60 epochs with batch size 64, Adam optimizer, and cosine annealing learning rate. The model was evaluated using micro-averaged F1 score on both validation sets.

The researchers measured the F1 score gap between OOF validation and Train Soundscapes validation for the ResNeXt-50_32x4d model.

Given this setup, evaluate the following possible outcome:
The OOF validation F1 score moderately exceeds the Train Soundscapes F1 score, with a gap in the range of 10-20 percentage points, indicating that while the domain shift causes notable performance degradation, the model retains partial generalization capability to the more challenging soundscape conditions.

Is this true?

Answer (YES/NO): NO